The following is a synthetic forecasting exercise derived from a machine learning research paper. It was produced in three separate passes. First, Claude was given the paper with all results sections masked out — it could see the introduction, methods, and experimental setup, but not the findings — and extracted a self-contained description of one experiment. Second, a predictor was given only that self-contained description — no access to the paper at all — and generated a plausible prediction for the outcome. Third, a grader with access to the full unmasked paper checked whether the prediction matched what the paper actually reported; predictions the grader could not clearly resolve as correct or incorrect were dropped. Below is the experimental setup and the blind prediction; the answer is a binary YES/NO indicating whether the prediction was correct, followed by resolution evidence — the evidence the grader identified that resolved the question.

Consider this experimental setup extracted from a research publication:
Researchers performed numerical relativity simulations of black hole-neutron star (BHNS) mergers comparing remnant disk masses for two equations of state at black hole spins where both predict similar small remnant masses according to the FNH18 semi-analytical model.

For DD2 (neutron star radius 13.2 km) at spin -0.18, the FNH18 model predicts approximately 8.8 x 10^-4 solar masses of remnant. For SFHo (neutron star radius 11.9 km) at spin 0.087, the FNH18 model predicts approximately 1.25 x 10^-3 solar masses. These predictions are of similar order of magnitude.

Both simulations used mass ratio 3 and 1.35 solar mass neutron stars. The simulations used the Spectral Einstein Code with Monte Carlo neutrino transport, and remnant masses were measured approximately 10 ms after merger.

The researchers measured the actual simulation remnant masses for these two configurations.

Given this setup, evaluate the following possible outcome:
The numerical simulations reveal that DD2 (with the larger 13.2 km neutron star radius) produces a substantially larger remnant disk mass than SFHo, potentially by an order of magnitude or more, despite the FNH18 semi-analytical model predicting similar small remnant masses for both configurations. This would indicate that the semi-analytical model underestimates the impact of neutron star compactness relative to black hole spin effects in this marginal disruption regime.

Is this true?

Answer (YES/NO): NO